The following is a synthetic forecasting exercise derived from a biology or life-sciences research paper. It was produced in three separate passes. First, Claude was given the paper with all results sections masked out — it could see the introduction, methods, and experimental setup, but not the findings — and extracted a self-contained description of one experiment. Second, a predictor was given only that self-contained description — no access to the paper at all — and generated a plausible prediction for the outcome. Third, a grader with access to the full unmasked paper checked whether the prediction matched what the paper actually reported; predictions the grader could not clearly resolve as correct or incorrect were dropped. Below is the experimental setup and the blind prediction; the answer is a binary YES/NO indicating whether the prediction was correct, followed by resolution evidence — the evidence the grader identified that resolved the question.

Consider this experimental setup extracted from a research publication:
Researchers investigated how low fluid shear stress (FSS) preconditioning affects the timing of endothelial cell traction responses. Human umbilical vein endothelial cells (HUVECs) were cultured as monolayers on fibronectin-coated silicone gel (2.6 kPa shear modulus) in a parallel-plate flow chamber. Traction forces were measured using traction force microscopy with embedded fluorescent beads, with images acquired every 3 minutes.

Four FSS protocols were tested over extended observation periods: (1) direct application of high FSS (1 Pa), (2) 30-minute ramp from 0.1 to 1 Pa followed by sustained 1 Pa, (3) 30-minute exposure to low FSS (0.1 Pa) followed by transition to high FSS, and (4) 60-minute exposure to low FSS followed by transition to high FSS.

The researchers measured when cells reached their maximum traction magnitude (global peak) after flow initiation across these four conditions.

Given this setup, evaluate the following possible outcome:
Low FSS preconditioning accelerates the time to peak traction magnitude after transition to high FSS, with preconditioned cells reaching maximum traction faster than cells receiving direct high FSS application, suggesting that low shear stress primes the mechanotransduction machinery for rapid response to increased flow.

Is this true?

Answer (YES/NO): NO